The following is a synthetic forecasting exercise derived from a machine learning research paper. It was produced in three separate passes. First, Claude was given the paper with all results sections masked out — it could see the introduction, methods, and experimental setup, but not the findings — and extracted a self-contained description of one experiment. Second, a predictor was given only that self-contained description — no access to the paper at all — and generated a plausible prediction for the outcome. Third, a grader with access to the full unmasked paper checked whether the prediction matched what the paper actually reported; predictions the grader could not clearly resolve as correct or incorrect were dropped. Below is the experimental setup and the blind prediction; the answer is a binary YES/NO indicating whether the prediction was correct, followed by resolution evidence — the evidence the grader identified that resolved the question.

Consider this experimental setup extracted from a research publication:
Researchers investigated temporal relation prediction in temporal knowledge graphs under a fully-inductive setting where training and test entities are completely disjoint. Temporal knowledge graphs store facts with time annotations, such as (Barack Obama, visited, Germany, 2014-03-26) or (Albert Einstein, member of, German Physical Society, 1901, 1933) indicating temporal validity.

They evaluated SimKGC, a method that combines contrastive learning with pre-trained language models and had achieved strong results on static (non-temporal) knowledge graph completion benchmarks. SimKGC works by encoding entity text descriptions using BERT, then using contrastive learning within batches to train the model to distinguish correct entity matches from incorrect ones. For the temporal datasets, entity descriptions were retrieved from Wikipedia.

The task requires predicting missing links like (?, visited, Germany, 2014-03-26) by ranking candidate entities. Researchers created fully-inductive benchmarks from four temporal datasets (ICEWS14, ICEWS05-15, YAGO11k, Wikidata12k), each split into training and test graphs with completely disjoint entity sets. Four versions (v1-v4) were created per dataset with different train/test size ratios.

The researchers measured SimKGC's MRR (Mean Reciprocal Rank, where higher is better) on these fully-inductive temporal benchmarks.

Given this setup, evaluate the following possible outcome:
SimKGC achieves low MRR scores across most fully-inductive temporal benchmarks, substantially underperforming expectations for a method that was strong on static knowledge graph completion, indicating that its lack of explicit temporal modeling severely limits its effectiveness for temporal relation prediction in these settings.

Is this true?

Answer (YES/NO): YES